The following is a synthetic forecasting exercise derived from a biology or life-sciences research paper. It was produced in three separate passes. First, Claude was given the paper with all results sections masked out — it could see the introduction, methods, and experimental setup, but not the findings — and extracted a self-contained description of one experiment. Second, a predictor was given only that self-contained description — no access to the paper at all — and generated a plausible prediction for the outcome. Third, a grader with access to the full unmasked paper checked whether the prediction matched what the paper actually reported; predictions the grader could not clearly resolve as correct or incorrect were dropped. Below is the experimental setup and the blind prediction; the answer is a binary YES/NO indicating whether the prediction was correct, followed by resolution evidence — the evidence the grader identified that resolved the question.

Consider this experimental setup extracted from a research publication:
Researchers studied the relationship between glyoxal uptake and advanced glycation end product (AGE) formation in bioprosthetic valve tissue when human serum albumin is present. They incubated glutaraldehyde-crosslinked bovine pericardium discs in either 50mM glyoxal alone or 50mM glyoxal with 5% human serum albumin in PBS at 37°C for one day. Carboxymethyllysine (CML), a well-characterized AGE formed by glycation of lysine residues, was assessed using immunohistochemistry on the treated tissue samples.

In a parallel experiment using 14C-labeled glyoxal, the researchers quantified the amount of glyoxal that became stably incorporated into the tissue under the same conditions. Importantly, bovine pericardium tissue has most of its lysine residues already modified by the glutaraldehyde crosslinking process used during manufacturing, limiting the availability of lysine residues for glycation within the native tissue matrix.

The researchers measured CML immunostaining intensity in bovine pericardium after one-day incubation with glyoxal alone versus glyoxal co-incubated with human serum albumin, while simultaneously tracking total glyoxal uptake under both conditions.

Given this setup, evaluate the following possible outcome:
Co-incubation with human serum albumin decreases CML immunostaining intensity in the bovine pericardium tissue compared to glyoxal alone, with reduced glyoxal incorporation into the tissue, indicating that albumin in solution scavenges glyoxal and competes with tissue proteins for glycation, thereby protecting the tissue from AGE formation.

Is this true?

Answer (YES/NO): NO